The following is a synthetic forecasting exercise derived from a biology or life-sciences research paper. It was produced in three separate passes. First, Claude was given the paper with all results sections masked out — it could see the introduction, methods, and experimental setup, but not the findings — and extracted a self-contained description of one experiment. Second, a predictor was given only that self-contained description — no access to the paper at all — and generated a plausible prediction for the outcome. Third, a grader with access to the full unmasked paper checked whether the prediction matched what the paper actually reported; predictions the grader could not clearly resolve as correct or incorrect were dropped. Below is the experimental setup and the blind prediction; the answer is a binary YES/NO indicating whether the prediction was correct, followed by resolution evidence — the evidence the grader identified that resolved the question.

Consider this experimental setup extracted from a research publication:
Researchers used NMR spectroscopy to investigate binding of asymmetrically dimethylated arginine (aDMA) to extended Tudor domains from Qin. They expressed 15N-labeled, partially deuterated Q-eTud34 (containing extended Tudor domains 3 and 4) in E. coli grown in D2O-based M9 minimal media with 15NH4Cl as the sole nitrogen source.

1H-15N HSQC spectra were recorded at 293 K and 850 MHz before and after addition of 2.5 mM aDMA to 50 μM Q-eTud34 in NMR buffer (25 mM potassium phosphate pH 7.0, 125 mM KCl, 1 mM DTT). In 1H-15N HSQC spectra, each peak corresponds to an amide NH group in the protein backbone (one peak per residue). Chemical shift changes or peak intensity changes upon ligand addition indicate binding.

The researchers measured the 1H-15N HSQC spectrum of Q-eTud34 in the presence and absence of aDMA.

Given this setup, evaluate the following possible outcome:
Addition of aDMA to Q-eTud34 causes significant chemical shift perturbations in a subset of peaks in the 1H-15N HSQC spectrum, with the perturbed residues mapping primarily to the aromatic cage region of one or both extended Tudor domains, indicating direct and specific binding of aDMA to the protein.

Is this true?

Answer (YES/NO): YES